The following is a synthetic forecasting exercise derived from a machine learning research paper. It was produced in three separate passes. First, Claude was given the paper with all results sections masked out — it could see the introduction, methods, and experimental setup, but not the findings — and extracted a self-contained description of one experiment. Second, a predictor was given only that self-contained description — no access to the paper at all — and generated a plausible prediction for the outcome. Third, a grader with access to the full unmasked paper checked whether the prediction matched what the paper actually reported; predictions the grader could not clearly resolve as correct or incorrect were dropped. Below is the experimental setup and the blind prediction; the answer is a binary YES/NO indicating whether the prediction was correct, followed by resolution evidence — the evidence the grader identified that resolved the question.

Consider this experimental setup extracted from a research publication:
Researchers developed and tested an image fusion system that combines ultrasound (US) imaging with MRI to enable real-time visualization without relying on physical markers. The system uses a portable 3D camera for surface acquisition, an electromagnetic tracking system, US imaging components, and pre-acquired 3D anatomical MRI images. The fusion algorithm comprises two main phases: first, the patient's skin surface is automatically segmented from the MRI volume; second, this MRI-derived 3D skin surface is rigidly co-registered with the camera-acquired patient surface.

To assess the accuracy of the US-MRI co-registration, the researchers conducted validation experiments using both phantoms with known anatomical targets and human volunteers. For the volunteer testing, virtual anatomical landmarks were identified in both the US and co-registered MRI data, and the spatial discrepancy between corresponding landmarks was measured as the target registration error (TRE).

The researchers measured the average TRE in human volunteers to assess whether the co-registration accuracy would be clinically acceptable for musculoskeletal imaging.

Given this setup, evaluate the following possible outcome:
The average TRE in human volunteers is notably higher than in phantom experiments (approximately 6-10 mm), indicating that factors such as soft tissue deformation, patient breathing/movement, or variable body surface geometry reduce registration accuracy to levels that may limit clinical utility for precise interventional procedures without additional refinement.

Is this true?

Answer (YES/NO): NO